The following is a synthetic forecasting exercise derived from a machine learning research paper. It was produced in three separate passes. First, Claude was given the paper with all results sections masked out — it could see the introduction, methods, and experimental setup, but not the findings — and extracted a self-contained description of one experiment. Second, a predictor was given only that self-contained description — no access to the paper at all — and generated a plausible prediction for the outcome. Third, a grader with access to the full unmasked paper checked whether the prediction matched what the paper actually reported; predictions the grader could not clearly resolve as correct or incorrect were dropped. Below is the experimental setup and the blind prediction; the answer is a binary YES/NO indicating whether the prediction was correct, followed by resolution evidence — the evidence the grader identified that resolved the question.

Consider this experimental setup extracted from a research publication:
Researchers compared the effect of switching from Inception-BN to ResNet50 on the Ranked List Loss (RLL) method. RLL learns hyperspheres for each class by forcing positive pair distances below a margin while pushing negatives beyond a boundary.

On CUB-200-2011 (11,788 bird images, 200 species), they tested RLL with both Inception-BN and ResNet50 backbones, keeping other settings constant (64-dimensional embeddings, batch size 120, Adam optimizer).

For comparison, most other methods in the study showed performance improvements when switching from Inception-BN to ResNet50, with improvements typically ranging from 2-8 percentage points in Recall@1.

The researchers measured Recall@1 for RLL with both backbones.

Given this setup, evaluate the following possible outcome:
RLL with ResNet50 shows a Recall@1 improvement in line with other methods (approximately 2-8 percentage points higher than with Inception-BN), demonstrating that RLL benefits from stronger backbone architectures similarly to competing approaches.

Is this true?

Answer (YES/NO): NO